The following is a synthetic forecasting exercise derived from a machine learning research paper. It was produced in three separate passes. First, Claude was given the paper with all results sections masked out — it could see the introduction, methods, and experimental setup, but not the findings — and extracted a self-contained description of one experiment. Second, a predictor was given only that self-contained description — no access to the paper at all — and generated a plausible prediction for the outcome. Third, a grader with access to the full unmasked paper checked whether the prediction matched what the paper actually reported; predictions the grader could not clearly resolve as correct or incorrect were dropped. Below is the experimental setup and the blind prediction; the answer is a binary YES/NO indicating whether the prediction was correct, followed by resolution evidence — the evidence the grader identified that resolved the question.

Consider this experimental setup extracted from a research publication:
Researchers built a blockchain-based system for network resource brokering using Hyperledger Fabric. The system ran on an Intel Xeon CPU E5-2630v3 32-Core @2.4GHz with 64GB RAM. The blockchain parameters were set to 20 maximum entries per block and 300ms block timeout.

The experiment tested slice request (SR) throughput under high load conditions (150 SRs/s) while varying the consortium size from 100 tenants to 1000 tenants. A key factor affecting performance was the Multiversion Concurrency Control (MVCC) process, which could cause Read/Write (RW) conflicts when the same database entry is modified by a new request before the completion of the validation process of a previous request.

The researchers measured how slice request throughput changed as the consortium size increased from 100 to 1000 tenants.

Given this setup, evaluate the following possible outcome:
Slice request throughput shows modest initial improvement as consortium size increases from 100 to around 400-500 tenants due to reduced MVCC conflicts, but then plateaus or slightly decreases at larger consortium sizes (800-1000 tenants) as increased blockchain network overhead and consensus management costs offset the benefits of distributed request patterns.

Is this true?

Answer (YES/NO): NO